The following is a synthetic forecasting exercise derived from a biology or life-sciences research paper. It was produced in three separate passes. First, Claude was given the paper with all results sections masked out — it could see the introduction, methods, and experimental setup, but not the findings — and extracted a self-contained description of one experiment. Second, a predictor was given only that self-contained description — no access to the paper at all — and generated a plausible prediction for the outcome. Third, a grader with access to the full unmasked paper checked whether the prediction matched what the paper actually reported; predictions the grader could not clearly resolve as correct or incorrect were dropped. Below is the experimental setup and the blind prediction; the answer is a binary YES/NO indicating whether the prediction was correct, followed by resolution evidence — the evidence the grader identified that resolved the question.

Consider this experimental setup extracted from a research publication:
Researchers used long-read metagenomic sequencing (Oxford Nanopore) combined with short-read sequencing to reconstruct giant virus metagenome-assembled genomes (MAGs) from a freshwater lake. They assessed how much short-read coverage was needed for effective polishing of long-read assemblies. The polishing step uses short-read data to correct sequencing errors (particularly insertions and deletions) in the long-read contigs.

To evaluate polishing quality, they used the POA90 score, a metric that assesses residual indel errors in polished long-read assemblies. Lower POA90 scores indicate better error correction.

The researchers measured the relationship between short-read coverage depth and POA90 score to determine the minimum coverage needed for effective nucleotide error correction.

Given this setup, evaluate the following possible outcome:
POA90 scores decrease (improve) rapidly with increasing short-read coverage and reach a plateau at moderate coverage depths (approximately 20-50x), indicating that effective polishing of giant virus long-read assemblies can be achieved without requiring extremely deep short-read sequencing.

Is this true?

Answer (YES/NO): NO